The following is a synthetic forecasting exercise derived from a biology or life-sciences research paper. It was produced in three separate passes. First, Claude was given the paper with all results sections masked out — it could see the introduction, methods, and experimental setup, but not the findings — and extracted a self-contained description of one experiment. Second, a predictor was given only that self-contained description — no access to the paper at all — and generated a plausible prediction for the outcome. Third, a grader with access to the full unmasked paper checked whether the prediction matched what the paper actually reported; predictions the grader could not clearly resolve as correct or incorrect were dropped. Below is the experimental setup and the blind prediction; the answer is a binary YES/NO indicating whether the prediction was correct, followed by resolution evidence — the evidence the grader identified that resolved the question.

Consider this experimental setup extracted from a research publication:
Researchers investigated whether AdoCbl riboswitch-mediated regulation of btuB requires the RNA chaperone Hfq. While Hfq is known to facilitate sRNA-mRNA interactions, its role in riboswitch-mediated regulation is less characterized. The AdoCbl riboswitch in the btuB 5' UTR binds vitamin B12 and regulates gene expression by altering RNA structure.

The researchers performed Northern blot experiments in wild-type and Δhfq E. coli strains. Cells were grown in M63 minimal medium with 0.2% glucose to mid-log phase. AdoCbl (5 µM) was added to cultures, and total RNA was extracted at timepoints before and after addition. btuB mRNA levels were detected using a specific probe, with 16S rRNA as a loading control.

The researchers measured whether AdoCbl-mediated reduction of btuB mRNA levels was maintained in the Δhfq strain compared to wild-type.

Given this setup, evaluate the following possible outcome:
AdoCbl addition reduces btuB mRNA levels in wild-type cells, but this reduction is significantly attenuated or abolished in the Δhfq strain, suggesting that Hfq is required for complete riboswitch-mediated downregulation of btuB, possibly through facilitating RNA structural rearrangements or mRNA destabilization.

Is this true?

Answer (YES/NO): NO